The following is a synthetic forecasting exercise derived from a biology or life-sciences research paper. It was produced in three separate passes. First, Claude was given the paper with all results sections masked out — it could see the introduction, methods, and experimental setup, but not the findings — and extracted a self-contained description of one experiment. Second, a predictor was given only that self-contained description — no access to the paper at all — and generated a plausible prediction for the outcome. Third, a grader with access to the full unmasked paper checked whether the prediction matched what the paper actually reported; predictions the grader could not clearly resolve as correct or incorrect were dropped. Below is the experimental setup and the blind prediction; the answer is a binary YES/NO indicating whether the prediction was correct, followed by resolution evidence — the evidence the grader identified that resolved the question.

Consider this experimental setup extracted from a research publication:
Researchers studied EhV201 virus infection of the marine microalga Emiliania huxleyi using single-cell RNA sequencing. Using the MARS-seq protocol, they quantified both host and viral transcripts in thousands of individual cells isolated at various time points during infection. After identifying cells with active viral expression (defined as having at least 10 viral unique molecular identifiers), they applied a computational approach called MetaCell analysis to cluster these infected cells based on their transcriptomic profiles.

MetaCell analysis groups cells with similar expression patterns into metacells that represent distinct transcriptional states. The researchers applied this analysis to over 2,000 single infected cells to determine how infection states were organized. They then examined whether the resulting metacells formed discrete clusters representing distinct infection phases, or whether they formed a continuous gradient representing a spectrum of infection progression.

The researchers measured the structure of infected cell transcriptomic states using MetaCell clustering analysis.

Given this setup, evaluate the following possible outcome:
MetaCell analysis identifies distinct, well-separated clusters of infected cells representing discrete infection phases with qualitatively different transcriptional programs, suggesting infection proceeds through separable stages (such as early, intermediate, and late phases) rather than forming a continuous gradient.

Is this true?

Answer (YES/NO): NO